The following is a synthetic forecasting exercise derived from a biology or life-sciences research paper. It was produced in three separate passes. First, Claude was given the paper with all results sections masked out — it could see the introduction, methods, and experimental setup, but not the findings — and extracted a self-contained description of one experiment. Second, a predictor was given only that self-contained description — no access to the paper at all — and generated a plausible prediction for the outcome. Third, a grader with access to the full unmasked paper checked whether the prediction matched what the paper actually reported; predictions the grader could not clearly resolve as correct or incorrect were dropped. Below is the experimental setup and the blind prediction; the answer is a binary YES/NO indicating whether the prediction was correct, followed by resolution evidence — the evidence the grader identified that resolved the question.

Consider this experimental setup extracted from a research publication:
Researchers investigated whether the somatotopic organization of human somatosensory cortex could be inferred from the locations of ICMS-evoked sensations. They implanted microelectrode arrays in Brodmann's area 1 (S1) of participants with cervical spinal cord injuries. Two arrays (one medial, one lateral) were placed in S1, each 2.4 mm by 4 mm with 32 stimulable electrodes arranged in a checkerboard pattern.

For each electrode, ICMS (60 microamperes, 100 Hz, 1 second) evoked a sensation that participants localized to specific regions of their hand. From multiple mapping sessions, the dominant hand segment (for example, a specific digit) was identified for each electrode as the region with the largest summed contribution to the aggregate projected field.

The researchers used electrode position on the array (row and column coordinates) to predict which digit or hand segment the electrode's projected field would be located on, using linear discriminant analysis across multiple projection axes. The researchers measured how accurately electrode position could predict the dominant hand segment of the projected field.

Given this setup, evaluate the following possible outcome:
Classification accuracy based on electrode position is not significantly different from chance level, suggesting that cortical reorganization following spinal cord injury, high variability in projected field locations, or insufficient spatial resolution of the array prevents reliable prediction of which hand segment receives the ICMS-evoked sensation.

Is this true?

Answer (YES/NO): NO